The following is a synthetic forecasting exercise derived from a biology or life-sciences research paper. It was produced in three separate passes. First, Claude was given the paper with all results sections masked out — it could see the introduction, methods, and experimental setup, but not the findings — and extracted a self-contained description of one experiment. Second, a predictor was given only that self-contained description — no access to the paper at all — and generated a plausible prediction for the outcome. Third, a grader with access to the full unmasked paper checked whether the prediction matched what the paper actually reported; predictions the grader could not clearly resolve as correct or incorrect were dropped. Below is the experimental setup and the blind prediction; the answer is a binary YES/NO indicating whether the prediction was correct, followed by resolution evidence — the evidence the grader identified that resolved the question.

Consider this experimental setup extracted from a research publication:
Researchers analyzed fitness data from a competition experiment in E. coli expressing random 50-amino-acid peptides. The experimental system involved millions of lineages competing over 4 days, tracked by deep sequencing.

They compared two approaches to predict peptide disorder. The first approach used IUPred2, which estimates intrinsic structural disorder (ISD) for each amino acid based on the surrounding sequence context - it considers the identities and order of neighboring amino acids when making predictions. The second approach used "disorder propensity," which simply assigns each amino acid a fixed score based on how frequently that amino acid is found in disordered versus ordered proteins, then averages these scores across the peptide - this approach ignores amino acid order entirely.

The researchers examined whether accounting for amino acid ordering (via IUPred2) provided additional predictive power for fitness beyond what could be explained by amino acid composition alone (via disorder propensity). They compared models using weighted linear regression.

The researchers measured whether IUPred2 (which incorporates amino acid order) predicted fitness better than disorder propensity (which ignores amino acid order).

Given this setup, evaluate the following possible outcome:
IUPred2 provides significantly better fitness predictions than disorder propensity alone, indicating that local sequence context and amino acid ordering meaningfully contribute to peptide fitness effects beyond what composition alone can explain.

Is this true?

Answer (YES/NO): NO